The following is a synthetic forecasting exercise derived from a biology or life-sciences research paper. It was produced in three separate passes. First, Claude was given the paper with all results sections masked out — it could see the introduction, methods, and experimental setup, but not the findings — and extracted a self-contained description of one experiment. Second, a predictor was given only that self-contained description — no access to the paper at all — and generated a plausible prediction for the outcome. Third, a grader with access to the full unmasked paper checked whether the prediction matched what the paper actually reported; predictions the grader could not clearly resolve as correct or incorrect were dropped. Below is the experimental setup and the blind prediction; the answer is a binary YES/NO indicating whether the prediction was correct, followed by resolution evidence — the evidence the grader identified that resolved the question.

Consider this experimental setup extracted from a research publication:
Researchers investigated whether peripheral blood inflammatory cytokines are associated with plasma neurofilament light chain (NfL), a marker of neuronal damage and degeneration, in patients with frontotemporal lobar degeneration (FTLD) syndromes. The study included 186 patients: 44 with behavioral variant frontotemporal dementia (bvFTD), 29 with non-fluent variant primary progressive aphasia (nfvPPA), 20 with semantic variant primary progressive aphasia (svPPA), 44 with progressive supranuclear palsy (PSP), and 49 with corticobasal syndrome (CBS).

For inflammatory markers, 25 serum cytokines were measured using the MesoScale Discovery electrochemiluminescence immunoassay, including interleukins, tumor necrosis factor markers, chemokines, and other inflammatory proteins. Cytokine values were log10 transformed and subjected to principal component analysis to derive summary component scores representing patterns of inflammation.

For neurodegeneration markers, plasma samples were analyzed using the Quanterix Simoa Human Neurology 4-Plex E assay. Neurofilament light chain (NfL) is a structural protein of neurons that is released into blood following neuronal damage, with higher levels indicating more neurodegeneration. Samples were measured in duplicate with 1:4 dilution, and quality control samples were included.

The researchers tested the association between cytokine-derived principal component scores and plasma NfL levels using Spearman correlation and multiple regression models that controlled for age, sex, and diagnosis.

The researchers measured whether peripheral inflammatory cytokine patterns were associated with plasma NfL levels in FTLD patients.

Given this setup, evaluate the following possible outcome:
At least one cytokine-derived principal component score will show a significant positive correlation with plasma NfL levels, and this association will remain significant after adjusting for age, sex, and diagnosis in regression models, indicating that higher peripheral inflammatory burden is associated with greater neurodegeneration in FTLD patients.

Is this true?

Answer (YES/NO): NO